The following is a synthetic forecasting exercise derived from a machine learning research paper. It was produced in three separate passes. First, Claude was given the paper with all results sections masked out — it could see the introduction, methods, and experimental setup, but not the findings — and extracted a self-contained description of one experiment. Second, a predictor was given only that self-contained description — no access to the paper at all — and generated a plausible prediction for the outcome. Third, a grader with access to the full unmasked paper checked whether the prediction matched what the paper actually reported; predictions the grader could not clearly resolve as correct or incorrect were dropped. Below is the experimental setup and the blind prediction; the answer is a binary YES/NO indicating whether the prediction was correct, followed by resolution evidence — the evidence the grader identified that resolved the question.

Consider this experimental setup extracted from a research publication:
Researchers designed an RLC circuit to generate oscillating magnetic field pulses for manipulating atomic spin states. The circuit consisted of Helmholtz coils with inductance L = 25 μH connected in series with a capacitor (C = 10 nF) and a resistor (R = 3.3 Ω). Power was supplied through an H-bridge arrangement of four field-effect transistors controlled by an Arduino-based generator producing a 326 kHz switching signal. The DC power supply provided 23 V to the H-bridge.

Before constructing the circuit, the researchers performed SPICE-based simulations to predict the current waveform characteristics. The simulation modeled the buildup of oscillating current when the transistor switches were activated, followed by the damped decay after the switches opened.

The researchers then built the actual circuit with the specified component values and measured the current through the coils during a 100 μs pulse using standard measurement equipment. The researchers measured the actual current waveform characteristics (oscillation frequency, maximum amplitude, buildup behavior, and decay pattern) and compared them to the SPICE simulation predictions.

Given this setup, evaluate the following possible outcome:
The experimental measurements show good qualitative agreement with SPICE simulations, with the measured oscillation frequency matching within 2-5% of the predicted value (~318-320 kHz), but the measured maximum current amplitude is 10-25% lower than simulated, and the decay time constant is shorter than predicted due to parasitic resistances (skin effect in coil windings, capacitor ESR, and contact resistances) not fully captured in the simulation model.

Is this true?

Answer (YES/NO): NO